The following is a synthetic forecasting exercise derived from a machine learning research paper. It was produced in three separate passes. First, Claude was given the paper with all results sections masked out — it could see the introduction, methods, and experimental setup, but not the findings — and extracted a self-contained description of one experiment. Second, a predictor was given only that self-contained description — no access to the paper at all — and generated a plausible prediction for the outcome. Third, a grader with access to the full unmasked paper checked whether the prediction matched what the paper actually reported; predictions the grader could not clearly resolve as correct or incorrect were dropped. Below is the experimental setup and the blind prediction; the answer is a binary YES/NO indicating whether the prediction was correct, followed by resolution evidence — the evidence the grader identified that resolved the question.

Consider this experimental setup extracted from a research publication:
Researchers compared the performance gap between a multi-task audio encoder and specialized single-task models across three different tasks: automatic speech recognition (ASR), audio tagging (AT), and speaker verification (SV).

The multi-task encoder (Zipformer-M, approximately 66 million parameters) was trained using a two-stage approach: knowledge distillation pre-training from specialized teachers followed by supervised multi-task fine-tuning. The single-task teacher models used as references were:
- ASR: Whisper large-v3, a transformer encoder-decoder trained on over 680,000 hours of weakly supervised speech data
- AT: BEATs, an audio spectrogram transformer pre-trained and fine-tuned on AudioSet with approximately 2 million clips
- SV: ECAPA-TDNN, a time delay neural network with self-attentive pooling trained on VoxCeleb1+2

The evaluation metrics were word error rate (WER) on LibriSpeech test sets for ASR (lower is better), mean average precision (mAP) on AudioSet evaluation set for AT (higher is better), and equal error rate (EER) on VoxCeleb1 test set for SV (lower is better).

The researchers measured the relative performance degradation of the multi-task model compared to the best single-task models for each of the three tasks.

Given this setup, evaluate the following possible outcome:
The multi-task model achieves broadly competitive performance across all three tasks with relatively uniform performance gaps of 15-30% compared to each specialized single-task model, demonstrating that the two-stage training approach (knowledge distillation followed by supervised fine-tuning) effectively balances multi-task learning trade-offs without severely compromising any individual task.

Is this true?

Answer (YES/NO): NO